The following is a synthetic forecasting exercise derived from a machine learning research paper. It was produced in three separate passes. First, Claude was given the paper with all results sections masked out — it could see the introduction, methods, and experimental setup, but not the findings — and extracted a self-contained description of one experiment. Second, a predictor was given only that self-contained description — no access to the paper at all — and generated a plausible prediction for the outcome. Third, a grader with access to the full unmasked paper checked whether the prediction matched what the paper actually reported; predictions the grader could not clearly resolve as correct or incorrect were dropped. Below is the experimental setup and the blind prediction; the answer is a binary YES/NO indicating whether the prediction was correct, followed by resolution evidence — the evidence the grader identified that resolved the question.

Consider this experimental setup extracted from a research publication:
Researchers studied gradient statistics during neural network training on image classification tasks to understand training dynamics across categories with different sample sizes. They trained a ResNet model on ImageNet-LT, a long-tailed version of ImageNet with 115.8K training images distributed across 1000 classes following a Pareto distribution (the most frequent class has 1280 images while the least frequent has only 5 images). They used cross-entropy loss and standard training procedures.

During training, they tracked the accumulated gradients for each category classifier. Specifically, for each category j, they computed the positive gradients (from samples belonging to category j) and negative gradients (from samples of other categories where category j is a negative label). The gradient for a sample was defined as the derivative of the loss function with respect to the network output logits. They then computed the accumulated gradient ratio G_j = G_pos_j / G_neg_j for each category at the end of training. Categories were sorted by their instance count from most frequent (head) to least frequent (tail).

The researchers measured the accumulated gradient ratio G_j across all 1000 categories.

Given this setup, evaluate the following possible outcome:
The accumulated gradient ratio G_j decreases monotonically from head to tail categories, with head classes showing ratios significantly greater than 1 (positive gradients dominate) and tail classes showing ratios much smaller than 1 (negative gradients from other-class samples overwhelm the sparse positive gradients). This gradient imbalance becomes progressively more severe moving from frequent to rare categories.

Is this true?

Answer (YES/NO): NO